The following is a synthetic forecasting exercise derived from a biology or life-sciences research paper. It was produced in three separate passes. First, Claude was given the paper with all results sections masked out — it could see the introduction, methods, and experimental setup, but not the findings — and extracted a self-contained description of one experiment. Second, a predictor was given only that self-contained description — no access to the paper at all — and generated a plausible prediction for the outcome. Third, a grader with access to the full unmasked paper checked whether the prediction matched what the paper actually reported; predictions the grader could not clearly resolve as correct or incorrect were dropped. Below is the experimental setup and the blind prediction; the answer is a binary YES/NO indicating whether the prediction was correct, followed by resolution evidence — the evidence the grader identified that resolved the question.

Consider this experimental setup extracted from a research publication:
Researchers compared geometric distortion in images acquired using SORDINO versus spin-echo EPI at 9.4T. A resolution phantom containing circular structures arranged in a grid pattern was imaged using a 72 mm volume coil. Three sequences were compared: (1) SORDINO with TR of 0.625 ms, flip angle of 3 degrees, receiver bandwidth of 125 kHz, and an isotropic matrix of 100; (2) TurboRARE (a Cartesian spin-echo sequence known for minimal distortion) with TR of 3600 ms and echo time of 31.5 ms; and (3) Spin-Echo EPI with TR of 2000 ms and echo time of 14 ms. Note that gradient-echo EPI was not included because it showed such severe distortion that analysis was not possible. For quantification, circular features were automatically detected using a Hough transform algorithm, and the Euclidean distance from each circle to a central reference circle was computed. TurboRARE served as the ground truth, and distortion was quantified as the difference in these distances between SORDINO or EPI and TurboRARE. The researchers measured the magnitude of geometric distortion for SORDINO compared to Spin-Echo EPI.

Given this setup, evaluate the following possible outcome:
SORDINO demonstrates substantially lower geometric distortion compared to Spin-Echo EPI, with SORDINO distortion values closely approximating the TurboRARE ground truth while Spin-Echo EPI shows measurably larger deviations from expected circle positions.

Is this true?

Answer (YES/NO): YES